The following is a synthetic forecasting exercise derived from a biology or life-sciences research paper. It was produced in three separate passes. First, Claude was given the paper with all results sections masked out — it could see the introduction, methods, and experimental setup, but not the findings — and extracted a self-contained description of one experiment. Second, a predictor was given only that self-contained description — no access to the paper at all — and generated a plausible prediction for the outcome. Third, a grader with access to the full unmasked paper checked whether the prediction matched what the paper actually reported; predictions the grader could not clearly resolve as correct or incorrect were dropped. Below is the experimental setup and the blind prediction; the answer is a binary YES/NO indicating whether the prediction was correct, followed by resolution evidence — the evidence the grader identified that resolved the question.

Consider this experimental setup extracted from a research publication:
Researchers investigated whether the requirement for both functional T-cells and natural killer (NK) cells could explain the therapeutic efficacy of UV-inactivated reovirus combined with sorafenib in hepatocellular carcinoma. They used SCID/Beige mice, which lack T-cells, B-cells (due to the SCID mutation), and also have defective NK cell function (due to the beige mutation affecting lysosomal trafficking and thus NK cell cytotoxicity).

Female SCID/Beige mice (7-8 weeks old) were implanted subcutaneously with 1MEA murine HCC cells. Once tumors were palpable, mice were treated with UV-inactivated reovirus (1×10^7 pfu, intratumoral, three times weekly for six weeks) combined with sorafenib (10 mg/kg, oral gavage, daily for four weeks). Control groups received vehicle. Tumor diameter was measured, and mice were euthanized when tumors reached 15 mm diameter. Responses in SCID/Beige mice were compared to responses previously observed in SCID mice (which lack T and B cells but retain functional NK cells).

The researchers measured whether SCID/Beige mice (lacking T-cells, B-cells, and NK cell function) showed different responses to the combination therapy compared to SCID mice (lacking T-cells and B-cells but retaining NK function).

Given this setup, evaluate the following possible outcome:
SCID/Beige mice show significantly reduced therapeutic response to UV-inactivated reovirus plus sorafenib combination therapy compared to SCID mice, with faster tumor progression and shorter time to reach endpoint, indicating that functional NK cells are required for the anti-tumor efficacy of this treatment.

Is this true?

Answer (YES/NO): NO